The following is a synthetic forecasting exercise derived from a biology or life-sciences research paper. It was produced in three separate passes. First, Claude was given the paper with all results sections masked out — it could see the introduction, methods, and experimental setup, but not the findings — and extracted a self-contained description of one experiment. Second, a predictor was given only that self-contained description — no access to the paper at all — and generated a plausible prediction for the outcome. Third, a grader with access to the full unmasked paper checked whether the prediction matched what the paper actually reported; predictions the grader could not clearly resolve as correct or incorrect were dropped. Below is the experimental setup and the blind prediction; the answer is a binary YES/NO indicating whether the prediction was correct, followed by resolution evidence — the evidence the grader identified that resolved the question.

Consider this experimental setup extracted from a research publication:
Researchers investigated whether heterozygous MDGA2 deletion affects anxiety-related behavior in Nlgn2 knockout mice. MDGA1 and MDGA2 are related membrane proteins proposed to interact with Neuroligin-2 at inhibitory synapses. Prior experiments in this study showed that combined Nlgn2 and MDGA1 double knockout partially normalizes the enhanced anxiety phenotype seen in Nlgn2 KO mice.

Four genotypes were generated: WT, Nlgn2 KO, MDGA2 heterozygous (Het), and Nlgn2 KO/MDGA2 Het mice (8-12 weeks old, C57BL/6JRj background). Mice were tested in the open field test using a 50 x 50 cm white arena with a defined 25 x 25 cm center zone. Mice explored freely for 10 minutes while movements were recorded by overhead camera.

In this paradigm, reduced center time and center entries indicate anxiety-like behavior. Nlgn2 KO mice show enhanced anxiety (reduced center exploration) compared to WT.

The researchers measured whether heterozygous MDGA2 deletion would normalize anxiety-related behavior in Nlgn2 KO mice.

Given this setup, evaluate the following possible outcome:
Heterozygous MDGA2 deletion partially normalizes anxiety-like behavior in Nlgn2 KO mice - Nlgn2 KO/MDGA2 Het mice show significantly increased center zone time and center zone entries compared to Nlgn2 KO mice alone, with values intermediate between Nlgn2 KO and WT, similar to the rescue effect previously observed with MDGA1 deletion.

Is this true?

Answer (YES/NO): NO